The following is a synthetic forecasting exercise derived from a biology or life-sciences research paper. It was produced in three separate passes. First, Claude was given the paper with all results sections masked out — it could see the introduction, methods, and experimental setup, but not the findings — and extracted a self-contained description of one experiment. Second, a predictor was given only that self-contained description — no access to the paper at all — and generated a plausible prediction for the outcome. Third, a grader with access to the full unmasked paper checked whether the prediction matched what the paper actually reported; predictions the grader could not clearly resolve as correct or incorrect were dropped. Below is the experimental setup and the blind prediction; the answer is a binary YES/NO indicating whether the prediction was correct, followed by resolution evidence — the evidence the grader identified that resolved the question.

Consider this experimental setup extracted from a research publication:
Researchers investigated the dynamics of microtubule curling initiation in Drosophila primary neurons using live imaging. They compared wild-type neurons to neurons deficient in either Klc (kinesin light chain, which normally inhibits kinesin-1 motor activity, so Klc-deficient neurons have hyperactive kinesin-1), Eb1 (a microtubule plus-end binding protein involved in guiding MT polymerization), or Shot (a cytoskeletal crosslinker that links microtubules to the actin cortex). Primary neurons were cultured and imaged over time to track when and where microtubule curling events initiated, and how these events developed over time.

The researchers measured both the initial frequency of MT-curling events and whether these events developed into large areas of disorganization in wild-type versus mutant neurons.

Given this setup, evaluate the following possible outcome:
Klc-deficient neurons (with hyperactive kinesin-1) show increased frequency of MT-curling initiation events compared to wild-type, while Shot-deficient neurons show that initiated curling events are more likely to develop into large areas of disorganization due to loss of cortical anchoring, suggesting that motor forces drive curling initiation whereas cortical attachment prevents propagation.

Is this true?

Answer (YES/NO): NO